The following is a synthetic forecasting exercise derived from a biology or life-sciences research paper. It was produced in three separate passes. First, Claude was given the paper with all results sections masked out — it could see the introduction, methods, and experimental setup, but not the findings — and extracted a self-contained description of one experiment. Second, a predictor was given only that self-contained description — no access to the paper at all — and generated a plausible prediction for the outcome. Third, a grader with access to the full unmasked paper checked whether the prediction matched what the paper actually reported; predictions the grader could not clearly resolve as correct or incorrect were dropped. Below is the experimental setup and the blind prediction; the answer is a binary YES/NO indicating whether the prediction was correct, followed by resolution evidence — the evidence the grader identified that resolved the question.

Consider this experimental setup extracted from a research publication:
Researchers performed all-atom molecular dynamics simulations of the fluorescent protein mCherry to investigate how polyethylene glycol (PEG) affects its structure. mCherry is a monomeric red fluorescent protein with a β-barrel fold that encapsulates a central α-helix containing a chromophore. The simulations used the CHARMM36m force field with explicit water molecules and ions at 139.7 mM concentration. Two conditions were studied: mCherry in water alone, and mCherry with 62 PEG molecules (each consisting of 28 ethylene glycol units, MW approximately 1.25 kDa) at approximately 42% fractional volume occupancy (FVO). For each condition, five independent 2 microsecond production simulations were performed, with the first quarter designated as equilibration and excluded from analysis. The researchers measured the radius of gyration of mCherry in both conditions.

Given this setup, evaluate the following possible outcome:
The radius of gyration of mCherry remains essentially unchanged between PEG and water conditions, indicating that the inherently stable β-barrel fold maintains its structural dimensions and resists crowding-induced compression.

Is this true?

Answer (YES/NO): YES